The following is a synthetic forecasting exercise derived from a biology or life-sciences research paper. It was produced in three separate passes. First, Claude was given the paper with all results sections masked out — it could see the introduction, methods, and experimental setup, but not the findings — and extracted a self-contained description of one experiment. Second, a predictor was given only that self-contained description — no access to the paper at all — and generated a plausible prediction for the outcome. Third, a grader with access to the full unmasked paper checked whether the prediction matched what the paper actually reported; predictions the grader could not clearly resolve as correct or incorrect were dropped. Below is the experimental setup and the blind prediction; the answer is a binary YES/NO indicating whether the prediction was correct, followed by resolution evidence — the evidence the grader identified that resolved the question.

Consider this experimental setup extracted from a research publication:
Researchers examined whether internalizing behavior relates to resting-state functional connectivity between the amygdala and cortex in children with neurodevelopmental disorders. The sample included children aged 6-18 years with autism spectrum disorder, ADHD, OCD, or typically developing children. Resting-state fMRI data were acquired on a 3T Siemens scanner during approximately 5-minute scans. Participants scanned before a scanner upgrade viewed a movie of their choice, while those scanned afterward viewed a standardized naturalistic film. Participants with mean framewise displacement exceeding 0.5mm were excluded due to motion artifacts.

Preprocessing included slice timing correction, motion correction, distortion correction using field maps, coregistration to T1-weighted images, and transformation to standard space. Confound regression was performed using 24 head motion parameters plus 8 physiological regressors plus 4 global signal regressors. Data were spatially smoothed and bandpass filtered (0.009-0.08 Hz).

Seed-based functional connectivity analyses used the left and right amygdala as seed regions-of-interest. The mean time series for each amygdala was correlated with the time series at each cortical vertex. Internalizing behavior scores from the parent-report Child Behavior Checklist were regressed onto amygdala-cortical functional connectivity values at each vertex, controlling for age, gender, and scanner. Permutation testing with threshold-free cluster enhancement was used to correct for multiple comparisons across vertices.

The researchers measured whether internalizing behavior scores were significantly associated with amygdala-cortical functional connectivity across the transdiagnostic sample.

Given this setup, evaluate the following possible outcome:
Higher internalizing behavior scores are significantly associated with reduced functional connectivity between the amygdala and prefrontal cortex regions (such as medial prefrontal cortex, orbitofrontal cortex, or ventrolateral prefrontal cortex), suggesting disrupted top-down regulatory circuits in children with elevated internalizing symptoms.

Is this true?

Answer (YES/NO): NO